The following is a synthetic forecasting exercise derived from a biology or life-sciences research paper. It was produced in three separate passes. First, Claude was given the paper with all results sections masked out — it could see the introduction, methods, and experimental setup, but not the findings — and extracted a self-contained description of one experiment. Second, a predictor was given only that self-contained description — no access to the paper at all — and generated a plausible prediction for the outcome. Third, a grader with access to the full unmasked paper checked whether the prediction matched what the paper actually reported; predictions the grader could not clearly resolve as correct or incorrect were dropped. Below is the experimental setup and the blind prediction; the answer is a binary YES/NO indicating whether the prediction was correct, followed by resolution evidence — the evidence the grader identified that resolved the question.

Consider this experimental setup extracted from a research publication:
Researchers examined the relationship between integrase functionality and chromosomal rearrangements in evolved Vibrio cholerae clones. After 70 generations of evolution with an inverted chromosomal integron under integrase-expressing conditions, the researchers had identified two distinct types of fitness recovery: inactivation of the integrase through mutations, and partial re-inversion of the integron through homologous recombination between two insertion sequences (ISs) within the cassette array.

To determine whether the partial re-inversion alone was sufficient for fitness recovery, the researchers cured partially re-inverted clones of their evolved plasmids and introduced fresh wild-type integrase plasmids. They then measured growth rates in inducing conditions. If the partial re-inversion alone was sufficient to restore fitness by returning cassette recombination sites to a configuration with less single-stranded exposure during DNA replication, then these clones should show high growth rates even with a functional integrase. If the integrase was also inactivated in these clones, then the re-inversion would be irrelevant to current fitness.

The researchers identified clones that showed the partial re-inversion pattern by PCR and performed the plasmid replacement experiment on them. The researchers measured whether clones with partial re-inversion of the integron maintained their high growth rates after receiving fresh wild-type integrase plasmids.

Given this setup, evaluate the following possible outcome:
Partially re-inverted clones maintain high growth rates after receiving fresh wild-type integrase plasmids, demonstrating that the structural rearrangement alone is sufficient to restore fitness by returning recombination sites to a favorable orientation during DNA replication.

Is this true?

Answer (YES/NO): YES